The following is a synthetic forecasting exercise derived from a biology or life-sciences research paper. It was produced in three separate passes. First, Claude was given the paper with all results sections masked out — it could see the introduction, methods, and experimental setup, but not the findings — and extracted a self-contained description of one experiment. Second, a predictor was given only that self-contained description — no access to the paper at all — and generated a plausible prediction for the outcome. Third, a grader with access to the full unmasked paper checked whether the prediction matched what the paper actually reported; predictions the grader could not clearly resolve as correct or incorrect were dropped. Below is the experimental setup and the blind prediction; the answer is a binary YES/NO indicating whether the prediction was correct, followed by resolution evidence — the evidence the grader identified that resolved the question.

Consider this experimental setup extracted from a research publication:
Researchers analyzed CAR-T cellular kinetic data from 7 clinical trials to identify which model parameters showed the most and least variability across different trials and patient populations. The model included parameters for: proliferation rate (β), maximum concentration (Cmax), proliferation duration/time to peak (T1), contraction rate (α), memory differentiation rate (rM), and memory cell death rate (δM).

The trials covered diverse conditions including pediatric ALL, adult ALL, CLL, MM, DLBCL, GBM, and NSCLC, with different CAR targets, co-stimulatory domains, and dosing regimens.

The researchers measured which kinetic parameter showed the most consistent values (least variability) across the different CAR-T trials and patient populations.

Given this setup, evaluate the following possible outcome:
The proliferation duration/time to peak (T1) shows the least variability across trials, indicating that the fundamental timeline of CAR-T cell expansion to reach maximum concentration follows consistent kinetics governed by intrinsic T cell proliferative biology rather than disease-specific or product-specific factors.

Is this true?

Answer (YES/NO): YES